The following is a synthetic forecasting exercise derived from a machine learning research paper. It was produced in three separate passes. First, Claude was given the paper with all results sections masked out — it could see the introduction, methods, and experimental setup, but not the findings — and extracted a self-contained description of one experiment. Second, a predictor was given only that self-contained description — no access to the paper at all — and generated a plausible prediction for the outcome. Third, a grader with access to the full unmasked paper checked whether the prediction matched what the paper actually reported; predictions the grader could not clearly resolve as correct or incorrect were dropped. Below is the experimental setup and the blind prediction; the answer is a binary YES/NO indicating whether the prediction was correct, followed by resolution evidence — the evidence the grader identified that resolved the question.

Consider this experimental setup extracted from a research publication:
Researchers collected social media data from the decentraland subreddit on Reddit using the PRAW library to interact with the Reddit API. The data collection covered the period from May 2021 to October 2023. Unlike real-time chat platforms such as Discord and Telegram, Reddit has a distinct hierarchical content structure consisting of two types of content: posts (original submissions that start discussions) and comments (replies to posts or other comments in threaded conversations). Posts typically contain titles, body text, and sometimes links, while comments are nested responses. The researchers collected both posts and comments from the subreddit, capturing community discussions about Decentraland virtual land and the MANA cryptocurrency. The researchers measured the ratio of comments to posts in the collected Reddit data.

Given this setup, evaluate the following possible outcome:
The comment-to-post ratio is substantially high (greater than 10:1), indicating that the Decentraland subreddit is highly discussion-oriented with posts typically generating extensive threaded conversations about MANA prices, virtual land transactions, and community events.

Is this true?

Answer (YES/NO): NO